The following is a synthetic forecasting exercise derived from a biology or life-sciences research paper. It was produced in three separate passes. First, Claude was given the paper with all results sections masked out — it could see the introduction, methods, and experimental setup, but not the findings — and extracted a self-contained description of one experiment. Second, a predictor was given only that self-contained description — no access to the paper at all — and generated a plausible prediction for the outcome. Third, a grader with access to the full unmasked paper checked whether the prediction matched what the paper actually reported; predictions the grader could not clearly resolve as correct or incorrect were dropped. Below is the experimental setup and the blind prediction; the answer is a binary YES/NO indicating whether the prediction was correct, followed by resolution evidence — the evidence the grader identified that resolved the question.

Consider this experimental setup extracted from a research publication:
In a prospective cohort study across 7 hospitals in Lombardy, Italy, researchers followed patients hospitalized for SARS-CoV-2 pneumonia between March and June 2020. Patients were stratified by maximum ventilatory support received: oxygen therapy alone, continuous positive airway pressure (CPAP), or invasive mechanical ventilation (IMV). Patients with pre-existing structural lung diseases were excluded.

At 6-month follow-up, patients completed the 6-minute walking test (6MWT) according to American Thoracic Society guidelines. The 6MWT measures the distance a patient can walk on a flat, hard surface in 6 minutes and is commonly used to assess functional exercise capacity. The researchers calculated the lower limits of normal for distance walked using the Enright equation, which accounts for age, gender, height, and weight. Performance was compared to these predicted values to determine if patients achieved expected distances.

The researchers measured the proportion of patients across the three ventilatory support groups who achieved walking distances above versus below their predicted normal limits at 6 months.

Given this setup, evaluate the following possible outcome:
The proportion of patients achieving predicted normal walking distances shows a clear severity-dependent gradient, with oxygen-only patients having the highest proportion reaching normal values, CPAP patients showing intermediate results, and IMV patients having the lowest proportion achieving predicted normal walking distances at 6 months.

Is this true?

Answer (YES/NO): NO